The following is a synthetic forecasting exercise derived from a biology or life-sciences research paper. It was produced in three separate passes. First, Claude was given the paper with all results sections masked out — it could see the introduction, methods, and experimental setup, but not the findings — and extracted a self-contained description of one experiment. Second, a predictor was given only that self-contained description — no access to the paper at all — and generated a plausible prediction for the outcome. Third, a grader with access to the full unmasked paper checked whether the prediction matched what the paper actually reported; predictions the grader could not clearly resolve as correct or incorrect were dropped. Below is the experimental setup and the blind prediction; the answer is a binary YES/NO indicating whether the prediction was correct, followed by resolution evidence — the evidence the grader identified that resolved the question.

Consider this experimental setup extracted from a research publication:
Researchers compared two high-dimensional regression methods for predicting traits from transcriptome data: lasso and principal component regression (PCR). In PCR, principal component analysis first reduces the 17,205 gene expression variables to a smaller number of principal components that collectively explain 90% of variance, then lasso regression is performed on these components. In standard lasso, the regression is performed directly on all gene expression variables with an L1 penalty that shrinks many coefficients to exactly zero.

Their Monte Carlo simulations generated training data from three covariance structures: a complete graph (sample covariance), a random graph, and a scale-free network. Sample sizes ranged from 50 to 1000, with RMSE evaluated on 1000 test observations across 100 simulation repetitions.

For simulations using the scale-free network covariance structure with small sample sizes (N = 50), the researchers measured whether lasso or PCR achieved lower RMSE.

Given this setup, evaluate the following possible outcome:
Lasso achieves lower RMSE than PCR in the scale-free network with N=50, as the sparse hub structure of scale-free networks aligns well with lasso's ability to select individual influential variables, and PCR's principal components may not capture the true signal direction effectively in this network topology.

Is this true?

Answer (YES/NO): YES